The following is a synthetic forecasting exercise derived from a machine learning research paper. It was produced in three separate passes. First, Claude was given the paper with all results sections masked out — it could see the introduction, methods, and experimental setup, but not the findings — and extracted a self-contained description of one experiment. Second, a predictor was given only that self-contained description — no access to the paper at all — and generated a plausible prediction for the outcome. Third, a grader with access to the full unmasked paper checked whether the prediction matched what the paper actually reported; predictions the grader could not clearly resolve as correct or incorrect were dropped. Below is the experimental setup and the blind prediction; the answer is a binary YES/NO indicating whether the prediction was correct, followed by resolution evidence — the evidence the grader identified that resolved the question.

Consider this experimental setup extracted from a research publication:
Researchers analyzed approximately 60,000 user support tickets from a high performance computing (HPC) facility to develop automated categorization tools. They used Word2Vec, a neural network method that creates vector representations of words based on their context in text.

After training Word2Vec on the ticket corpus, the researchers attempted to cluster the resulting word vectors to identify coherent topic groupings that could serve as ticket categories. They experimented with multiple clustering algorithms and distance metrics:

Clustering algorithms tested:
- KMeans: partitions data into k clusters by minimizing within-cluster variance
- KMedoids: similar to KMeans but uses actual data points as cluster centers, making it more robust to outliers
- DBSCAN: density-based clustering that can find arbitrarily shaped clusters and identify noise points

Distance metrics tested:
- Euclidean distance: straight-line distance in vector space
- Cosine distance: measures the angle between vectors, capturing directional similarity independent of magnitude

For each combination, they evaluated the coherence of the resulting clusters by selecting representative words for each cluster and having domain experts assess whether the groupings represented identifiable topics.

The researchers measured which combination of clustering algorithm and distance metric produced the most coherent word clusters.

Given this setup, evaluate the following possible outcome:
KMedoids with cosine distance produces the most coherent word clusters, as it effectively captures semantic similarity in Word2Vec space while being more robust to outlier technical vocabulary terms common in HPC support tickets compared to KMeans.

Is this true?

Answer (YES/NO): YES